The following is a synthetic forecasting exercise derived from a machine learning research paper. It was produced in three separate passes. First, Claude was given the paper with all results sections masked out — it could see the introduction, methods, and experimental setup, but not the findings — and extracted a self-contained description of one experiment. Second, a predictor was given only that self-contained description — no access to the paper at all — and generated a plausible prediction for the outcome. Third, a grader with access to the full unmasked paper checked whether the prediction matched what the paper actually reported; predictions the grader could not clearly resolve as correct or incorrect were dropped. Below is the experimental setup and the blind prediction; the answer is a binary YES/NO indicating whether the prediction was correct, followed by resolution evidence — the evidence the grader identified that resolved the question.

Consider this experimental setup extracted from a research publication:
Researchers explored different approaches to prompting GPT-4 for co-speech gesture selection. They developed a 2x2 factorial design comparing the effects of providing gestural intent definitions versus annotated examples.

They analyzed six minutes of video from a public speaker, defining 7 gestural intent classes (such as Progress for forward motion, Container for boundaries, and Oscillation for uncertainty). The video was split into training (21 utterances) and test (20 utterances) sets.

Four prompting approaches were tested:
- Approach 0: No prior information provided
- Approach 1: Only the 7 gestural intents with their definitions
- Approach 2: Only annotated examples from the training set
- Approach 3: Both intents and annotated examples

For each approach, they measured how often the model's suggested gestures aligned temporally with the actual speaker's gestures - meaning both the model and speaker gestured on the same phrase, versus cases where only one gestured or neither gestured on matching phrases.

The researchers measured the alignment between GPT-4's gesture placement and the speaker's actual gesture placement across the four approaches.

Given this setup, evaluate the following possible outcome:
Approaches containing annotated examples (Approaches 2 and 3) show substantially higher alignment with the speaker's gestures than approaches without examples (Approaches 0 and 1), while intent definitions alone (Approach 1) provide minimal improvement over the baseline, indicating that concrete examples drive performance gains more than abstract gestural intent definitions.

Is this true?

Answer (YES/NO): NO